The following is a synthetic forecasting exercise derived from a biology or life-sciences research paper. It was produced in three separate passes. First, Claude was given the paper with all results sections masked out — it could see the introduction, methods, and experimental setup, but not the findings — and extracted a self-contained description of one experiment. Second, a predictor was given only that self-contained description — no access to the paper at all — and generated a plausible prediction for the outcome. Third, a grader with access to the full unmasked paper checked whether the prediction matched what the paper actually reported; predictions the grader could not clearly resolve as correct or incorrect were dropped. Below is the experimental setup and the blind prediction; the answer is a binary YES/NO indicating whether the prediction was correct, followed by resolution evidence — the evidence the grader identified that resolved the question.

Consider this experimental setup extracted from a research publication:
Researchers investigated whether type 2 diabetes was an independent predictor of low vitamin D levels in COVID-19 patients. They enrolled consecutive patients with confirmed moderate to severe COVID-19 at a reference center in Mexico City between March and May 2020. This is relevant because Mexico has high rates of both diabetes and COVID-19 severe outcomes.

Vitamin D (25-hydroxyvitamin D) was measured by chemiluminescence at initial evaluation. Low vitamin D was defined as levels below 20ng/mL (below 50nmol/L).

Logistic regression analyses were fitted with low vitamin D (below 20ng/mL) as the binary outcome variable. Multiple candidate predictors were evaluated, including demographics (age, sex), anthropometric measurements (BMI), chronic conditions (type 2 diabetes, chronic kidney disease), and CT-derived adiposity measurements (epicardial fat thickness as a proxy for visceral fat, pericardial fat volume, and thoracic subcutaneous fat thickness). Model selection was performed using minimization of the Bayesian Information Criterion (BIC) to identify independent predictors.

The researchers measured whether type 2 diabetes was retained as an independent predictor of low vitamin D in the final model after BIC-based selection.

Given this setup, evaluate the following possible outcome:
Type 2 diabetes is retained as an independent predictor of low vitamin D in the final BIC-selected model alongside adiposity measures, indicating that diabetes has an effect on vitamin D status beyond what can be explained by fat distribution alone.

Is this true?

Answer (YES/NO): NO